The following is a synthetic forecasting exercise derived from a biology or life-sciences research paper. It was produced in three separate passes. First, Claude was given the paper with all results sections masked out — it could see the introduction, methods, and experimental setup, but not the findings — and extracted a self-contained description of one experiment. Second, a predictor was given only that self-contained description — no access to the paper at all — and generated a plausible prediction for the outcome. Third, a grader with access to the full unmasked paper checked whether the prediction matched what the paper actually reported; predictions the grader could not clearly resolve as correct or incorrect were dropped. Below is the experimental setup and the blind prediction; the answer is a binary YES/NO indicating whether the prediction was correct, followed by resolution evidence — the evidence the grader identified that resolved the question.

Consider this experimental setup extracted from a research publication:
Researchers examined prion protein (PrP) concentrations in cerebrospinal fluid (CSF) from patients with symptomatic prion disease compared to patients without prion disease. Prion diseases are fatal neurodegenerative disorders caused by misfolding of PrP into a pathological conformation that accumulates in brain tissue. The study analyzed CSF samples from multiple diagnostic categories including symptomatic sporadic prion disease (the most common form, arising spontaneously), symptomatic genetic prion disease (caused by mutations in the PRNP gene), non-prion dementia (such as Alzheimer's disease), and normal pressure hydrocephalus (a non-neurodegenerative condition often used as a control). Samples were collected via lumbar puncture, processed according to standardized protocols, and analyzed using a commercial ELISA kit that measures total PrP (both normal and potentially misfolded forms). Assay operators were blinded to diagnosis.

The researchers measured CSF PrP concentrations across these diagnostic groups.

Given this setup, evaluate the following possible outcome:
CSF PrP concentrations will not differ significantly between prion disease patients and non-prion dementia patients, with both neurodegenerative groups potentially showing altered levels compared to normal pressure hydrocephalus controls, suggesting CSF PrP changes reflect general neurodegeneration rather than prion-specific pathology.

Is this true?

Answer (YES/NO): NO